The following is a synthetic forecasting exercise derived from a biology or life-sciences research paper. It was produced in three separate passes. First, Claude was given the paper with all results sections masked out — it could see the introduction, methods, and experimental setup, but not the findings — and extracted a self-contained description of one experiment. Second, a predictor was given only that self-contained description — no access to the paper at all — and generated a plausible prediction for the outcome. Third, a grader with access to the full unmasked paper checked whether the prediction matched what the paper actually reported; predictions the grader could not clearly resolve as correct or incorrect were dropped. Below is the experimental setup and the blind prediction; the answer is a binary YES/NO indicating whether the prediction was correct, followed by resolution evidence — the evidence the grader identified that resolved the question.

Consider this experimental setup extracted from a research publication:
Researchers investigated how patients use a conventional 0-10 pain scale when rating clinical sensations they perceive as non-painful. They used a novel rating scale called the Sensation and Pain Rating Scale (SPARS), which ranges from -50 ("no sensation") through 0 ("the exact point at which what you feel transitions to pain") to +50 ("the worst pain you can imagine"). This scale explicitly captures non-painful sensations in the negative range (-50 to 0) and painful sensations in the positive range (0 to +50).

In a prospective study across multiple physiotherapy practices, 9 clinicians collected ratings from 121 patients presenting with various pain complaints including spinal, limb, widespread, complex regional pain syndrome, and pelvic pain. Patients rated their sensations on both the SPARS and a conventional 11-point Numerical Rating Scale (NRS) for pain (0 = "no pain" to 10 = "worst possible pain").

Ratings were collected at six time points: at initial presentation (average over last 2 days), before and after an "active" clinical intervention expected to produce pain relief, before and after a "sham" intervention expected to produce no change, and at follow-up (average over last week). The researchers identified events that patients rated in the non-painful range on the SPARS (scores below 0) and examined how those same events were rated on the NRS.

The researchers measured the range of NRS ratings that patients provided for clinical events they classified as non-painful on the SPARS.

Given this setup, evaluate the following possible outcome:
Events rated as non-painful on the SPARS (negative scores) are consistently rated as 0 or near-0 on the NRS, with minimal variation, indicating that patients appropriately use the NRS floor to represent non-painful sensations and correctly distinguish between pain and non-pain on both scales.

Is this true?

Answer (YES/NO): NO